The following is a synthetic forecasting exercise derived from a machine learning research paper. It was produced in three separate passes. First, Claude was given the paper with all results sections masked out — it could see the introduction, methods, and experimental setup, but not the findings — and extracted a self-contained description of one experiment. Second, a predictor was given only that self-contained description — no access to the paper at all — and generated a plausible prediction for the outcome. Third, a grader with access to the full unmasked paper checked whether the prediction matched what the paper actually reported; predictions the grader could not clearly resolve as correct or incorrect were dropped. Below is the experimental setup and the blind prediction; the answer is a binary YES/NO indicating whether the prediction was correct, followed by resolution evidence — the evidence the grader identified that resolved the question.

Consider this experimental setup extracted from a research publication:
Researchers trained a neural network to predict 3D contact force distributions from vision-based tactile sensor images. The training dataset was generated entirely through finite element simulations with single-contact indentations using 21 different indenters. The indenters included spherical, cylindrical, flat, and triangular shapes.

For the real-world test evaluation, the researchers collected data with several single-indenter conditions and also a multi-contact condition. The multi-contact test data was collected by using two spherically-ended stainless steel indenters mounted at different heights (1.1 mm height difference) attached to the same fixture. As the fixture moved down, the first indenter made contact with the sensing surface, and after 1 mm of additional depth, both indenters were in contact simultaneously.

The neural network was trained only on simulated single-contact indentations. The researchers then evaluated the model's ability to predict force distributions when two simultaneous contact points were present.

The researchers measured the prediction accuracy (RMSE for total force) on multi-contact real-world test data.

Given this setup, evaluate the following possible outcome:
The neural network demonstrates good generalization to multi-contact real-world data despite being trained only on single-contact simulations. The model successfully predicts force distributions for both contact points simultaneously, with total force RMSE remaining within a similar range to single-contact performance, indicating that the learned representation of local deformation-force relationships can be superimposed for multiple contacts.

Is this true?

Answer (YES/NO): NO